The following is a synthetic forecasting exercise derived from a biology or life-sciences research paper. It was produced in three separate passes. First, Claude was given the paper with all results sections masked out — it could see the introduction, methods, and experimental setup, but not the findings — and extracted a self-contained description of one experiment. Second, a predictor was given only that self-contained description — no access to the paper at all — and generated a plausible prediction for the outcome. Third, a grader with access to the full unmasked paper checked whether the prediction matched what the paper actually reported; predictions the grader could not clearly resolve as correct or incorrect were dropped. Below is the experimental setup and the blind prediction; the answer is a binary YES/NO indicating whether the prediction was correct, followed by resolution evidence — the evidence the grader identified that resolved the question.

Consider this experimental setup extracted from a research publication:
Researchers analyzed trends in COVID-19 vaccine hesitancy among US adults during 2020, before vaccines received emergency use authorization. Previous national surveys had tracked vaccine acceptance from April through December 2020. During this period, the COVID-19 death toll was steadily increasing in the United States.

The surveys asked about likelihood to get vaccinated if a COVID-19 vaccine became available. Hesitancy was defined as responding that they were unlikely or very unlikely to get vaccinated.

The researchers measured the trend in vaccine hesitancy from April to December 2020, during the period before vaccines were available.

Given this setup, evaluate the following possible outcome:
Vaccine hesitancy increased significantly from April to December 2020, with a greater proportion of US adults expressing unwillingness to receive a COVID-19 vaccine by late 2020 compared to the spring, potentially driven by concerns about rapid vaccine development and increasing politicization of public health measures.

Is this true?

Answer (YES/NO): YES